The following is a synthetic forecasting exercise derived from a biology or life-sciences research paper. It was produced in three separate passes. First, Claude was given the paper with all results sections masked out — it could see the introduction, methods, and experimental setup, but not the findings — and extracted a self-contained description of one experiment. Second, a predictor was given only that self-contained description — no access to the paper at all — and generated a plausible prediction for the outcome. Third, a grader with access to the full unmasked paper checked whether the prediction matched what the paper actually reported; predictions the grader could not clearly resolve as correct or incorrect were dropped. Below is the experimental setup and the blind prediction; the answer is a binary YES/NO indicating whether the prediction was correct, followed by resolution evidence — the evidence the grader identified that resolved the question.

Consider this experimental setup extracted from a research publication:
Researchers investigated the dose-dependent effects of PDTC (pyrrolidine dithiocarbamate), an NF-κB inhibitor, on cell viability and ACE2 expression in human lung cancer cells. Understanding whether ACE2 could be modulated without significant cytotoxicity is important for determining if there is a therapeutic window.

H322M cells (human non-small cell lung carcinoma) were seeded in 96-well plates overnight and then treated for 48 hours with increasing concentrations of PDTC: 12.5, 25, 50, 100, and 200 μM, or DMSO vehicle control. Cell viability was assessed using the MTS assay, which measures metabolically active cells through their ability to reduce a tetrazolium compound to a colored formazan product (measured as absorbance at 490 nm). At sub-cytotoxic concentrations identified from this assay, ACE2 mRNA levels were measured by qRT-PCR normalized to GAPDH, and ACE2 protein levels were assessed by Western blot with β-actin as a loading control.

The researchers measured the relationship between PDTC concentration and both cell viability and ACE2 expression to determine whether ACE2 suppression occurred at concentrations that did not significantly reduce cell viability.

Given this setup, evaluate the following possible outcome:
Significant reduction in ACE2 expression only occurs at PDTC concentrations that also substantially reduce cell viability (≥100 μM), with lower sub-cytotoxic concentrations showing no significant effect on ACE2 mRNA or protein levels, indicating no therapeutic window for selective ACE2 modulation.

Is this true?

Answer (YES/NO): NO